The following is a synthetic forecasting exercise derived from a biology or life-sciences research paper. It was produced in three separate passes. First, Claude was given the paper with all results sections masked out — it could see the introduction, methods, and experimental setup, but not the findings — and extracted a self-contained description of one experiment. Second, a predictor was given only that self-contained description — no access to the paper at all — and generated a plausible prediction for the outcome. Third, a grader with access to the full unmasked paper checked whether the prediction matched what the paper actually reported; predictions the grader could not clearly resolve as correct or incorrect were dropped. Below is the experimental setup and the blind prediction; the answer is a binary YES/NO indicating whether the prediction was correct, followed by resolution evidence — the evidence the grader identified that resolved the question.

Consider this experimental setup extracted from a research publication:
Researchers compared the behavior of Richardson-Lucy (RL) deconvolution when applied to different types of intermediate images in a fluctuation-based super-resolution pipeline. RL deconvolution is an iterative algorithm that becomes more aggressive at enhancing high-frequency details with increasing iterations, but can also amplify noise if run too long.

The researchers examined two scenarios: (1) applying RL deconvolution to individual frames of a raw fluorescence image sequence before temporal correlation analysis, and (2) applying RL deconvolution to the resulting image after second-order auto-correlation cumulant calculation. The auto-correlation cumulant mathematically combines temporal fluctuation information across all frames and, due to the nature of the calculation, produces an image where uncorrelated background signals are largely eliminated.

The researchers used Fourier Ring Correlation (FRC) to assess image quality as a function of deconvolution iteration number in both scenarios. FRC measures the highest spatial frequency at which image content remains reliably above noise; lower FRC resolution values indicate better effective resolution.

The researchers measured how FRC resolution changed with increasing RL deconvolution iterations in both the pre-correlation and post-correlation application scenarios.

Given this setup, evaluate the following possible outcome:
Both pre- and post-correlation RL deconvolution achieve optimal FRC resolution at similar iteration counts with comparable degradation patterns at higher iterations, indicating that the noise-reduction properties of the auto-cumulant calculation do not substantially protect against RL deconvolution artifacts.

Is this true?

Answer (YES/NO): NO